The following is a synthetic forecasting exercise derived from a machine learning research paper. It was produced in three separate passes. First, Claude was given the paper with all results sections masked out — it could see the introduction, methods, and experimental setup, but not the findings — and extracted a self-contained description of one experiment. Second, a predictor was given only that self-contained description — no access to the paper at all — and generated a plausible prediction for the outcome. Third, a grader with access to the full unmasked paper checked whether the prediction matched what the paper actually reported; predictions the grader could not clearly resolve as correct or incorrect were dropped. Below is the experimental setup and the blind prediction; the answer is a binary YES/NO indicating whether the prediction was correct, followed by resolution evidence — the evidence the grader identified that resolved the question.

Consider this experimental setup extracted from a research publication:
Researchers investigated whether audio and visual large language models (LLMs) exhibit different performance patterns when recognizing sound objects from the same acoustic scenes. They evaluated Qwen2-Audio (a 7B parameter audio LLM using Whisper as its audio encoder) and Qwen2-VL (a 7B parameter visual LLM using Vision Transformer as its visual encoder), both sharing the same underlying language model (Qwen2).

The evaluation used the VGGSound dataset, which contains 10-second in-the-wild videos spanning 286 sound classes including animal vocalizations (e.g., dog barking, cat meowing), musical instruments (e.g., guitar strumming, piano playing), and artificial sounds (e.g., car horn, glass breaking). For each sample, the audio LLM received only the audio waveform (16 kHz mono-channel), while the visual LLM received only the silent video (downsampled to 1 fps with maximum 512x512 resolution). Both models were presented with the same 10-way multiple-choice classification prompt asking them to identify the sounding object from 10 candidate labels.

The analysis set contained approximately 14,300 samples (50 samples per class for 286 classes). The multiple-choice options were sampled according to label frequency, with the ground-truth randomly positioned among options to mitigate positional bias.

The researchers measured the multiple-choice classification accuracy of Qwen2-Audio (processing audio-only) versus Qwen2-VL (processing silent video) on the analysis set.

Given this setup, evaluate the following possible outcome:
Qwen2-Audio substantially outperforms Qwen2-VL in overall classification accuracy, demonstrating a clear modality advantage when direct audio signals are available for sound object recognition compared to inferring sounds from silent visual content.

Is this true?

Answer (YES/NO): NO